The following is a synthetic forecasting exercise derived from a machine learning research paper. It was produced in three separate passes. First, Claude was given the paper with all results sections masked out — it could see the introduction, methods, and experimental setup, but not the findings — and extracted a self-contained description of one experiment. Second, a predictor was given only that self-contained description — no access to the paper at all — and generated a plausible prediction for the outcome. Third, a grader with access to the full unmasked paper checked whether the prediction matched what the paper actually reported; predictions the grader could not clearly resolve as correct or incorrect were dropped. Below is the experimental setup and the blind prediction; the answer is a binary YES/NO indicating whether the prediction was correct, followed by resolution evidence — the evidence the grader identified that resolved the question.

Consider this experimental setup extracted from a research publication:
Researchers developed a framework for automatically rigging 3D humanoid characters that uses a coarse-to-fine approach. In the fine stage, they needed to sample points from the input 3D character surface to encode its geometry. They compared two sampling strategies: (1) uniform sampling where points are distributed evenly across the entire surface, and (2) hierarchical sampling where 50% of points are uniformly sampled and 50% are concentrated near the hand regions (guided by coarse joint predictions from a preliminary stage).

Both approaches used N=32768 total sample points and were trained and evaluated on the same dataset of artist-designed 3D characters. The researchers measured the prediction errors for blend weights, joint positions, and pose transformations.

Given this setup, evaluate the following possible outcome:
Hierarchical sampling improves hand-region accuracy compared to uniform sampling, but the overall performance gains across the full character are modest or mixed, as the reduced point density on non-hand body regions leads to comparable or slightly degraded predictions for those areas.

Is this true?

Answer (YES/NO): NO